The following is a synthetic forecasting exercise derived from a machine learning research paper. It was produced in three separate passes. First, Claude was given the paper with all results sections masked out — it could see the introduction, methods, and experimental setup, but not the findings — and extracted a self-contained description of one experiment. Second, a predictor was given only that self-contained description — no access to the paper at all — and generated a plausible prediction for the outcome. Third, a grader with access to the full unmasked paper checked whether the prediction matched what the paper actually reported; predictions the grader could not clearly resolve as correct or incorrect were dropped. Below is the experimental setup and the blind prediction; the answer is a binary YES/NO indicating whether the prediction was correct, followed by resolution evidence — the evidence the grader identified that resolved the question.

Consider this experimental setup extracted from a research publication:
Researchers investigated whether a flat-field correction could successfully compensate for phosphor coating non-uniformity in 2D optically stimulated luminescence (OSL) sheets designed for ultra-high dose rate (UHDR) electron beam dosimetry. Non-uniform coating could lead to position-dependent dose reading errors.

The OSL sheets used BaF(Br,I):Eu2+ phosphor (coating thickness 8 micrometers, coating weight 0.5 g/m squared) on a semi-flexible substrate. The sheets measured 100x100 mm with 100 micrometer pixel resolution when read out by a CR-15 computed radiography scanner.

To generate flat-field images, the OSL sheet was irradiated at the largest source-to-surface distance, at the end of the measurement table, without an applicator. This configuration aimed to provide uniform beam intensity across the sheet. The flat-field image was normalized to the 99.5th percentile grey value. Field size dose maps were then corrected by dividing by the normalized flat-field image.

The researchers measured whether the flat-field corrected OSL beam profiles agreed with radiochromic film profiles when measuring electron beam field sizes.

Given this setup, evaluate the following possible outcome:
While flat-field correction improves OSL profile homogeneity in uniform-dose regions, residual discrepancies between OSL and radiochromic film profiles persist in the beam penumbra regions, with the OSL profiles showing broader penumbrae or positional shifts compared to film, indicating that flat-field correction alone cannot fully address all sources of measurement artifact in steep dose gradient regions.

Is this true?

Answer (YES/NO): NO